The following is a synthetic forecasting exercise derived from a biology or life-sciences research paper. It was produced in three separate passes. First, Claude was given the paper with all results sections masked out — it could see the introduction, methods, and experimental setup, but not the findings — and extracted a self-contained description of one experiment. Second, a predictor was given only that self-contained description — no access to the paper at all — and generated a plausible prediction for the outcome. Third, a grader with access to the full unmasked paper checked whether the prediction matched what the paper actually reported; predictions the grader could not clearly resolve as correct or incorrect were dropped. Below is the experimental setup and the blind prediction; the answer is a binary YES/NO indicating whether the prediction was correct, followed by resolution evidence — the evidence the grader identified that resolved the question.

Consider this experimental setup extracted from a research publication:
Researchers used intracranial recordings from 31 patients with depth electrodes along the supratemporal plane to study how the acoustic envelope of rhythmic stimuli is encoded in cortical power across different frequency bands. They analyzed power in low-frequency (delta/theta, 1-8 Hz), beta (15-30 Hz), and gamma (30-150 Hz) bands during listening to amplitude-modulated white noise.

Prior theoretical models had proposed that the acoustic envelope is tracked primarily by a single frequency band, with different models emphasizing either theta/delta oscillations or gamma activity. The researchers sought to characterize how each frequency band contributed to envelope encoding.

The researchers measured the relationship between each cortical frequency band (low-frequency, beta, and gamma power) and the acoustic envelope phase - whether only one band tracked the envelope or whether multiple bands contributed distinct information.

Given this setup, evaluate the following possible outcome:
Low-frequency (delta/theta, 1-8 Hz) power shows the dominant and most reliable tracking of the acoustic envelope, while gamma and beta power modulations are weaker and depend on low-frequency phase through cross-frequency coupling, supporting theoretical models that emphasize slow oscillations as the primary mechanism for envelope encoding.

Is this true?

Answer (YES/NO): NO